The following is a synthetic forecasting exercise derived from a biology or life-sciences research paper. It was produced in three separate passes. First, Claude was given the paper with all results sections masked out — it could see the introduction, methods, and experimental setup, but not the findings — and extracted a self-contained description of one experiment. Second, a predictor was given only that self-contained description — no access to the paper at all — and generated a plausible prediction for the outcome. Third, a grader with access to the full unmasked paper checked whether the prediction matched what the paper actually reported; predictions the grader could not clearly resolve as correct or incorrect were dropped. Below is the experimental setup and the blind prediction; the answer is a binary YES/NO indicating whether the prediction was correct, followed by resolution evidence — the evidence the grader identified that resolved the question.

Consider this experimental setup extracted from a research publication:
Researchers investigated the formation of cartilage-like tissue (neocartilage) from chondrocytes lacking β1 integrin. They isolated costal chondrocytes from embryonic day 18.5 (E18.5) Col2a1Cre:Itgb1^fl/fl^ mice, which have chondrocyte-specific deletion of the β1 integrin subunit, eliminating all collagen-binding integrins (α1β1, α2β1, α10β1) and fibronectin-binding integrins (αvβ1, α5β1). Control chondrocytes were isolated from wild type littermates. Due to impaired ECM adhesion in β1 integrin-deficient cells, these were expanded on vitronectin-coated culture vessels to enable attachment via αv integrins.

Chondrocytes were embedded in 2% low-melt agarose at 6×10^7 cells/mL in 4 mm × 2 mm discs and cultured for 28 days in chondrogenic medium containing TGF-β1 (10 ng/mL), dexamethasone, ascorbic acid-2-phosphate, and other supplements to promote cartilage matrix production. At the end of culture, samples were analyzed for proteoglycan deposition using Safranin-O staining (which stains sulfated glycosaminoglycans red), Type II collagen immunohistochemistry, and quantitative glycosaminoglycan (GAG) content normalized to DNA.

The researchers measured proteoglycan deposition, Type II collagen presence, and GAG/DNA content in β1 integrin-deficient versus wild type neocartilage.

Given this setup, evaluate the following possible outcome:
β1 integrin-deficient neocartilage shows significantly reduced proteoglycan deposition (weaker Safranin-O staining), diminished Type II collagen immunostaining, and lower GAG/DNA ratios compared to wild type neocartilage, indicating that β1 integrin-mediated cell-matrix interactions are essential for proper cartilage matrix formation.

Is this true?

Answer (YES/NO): NO